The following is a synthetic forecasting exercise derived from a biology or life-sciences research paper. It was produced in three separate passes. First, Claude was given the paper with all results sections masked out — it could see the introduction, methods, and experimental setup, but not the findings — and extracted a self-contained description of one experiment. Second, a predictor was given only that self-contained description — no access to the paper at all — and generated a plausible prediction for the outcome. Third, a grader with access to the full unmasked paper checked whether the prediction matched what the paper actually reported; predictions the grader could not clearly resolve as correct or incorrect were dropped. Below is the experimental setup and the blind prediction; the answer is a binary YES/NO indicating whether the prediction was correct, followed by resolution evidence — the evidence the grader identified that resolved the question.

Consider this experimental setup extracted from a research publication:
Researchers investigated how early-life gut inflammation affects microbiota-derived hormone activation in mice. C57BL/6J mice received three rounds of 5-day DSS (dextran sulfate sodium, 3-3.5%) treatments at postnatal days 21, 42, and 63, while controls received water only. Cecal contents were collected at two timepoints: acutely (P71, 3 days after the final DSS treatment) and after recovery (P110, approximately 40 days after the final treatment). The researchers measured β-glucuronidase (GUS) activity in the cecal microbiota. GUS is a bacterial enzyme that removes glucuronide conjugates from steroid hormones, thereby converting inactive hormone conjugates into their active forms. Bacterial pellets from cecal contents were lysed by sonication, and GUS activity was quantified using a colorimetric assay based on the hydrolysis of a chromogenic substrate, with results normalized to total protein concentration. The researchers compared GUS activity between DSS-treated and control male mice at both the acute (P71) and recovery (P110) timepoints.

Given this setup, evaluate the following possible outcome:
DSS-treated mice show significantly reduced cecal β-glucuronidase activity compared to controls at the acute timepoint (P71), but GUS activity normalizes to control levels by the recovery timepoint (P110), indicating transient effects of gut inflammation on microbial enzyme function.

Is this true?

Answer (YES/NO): YES